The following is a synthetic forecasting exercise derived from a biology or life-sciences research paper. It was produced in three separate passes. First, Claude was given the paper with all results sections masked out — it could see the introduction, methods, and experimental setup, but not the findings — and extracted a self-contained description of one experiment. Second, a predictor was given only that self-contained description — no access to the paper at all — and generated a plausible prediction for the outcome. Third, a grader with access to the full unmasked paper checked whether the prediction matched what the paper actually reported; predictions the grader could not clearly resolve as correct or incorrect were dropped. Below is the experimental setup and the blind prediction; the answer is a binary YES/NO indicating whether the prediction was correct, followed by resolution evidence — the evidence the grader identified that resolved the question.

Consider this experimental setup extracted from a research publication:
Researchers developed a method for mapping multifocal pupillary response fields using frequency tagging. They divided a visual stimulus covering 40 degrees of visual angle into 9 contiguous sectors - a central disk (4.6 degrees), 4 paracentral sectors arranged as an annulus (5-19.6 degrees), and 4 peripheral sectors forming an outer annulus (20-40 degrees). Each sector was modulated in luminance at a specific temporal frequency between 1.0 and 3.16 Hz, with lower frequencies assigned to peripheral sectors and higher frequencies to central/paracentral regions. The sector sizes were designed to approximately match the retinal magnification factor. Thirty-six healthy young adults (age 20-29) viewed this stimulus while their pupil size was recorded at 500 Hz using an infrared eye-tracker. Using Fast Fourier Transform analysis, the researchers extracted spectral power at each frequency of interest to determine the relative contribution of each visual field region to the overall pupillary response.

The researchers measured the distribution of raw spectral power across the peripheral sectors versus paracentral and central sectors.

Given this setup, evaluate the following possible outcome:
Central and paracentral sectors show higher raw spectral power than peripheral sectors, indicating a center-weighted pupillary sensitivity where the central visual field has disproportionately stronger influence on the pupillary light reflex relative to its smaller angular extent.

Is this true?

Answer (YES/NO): NO